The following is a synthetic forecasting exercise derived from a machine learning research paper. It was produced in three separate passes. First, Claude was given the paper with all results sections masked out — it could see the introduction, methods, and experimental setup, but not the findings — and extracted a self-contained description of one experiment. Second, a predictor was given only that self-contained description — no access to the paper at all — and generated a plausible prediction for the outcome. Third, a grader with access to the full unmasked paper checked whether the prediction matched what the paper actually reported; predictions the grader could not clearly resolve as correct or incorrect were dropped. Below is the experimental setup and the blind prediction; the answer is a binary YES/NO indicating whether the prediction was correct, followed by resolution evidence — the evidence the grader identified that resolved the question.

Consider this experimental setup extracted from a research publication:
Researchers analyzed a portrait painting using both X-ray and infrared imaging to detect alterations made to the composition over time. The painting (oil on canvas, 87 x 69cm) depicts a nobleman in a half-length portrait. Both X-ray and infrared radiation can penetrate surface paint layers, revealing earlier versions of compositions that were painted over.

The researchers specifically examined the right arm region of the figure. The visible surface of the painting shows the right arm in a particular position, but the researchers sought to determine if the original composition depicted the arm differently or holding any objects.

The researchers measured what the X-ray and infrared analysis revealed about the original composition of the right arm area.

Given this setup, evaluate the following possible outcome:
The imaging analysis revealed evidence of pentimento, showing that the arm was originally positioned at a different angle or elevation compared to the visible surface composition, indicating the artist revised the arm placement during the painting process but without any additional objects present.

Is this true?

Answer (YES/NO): NO